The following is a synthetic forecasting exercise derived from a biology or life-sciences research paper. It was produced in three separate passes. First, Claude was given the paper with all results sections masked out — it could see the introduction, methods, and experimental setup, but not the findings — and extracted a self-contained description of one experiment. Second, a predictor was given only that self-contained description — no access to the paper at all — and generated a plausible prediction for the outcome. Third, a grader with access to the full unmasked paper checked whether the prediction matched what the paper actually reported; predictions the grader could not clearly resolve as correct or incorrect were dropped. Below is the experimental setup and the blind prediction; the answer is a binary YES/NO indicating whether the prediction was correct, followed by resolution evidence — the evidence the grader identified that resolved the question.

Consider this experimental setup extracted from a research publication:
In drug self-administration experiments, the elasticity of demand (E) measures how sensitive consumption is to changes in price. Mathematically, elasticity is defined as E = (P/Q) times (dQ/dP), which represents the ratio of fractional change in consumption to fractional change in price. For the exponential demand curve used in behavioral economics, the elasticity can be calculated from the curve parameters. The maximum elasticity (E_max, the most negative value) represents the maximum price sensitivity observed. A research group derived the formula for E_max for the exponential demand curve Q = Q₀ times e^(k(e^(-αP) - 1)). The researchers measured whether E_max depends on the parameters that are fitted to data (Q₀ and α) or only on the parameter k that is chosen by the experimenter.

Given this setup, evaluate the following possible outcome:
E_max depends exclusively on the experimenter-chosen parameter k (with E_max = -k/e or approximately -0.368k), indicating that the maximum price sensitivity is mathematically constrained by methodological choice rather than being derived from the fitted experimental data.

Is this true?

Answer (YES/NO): YES